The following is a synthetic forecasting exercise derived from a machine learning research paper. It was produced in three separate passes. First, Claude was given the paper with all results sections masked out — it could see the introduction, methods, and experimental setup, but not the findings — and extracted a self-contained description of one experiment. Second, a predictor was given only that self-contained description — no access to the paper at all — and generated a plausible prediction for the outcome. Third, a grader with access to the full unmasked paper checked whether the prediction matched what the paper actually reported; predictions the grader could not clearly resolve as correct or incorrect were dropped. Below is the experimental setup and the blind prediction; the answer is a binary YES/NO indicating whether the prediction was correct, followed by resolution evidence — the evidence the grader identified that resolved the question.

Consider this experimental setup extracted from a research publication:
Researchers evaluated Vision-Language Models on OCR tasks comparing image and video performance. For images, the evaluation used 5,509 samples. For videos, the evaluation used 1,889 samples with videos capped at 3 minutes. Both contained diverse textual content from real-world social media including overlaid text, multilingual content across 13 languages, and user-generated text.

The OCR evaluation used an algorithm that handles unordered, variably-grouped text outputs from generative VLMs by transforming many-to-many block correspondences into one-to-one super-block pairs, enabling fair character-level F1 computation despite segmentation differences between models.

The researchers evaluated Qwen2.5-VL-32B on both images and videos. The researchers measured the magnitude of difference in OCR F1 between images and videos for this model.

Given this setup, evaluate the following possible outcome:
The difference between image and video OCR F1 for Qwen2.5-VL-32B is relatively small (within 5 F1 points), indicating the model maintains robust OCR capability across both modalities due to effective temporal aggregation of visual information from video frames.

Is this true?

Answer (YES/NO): NO